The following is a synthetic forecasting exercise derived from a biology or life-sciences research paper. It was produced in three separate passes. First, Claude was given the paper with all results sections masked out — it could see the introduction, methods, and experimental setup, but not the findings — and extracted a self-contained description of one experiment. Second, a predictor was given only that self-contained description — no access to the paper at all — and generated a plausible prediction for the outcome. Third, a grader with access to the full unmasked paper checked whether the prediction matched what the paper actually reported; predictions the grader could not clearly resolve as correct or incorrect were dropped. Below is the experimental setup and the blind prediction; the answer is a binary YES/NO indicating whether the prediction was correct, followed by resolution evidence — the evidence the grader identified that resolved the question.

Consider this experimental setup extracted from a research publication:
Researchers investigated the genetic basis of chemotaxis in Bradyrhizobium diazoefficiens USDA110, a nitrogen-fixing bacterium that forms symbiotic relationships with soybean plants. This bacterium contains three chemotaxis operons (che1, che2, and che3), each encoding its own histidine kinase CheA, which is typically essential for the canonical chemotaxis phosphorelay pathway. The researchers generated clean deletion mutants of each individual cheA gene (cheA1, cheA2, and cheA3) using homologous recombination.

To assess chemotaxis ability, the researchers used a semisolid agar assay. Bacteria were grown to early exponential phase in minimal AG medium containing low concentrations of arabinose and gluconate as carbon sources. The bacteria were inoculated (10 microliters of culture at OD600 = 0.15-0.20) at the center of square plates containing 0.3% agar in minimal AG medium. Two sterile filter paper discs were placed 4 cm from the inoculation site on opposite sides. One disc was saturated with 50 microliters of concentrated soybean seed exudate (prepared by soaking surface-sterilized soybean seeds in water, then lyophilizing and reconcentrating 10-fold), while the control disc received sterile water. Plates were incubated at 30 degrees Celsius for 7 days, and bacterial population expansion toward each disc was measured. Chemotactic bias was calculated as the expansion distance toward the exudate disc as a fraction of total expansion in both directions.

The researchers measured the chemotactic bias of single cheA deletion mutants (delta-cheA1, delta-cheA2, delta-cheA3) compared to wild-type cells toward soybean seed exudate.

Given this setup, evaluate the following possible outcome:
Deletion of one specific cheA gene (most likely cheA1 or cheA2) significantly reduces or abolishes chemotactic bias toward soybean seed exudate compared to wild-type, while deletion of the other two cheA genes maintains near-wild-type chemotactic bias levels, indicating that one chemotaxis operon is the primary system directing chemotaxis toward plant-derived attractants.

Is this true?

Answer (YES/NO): YES